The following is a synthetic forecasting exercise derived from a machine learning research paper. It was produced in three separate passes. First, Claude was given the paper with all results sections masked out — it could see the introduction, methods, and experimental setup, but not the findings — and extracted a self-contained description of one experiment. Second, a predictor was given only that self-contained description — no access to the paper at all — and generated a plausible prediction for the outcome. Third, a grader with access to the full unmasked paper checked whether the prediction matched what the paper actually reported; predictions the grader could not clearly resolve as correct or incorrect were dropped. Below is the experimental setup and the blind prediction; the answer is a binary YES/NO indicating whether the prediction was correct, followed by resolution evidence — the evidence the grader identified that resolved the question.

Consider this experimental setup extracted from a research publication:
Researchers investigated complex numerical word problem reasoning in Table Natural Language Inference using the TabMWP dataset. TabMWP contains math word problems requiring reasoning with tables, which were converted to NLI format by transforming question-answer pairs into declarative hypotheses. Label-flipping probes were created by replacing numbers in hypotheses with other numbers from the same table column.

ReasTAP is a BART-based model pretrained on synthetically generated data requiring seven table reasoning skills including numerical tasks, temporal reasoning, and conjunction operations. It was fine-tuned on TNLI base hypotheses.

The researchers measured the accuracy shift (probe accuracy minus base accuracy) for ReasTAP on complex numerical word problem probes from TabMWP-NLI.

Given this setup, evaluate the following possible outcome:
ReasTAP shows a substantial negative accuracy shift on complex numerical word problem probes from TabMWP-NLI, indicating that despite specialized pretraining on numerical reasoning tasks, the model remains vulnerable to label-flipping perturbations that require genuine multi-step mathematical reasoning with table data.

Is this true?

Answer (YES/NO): NO